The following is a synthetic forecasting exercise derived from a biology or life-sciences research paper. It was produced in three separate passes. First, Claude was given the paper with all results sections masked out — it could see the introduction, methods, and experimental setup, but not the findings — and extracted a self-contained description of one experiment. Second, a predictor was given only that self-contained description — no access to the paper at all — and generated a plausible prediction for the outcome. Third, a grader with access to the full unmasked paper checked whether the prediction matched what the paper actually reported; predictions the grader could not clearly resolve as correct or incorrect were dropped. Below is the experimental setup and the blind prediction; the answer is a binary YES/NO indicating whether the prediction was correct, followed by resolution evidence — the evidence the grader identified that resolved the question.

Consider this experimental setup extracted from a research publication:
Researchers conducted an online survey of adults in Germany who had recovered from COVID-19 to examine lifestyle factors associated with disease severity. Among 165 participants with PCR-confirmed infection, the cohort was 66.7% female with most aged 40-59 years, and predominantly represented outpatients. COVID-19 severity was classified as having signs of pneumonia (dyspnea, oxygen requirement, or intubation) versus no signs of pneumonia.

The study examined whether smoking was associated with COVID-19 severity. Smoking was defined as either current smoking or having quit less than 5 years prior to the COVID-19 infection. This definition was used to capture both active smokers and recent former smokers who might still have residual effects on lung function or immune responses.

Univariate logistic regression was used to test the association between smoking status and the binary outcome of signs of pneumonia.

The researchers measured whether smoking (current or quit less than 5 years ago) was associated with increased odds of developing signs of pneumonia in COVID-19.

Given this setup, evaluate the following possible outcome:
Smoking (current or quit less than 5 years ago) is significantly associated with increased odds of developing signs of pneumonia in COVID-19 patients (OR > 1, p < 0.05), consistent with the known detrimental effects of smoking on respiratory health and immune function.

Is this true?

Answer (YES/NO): NO